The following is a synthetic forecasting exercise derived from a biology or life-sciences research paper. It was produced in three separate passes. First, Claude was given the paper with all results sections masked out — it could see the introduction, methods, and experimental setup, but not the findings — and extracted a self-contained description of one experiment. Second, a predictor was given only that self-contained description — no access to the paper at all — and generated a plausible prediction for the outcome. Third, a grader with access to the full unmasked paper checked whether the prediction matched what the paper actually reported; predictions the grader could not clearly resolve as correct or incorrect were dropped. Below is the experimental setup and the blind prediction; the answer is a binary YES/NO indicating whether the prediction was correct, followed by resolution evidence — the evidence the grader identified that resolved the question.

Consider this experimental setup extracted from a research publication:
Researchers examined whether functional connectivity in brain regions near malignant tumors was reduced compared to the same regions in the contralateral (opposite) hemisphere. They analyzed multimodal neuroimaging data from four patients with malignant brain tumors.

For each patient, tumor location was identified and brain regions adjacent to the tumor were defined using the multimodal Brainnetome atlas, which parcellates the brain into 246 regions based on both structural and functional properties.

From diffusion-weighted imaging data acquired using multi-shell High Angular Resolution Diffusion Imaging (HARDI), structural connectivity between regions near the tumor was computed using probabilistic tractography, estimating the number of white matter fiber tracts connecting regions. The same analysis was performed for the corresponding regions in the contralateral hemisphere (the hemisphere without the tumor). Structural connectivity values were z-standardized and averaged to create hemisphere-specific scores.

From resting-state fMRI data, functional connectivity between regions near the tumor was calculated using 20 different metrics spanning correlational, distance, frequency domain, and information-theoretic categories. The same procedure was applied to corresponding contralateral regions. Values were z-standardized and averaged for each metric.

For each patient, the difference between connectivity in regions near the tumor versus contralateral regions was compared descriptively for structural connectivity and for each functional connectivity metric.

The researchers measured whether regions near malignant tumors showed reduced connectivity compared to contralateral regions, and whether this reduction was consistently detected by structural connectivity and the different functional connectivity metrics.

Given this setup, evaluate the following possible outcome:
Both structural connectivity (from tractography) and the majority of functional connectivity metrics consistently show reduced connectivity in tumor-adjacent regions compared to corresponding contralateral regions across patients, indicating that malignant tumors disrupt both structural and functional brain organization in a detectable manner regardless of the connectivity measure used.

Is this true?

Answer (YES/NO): NO